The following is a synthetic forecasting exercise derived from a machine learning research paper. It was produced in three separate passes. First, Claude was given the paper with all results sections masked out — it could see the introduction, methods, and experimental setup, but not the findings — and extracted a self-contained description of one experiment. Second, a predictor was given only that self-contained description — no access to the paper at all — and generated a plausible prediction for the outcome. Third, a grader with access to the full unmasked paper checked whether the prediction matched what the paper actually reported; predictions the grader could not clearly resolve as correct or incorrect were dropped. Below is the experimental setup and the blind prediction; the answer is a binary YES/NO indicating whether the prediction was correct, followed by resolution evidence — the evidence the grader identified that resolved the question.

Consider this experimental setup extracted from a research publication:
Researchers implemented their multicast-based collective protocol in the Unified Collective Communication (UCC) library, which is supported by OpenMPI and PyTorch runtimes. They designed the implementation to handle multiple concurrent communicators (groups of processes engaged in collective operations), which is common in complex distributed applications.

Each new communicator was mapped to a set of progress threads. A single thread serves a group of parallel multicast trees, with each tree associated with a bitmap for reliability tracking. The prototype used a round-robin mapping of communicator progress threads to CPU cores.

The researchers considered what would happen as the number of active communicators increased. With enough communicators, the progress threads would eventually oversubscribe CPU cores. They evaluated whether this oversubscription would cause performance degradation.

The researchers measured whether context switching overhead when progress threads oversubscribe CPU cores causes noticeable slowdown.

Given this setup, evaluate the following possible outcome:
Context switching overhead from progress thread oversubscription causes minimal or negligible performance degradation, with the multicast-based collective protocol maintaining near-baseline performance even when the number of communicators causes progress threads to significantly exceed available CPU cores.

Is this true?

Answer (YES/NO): NO